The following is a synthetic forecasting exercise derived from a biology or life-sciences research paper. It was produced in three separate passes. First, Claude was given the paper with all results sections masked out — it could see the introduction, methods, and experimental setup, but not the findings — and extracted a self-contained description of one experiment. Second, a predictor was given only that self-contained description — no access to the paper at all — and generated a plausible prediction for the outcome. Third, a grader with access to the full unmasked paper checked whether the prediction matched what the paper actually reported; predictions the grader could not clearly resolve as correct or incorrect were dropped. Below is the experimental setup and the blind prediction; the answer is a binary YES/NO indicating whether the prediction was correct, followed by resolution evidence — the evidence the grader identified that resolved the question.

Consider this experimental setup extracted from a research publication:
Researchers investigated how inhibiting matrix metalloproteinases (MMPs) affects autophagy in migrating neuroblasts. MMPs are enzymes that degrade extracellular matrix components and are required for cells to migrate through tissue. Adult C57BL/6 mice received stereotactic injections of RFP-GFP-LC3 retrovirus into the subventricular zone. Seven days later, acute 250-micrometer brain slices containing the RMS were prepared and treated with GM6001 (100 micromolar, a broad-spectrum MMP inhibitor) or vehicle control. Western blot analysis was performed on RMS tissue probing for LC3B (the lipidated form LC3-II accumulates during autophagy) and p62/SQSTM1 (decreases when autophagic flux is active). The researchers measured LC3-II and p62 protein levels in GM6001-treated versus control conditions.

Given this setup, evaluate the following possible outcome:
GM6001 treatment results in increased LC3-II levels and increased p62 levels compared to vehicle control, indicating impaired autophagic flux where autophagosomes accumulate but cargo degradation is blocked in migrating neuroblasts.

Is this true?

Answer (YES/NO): NO